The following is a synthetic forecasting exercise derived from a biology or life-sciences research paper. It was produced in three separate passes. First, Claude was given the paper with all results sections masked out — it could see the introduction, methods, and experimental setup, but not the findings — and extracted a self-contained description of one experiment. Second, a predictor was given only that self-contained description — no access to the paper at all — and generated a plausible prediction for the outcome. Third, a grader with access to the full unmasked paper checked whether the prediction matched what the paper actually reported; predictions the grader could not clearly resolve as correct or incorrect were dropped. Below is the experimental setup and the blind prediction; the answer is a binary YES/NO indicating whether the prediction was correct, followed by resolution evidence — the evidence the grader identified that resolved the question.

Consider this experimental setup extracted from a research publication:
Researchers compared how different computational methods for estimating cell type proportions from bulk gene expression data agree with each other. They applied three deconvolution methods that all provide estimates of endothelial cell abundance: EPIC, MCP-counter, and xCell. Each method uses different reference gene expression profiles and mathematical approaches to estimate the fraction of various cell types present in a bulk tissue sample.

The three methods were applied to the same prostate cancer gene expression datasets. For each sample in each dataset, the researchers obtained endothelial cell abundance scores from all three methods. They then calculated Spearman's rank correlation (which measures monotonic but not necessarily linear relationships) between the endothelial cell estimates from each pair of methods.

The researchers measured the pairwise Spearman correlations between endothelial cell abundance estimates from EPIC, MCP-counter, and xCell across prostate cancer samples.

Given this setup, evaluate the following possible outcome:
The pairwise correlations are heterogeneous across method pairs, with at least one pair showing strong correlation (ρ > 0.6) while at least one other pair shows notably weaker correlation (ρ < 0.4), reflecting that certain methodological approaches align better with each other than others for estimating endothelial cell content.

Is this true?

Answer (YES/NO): NO